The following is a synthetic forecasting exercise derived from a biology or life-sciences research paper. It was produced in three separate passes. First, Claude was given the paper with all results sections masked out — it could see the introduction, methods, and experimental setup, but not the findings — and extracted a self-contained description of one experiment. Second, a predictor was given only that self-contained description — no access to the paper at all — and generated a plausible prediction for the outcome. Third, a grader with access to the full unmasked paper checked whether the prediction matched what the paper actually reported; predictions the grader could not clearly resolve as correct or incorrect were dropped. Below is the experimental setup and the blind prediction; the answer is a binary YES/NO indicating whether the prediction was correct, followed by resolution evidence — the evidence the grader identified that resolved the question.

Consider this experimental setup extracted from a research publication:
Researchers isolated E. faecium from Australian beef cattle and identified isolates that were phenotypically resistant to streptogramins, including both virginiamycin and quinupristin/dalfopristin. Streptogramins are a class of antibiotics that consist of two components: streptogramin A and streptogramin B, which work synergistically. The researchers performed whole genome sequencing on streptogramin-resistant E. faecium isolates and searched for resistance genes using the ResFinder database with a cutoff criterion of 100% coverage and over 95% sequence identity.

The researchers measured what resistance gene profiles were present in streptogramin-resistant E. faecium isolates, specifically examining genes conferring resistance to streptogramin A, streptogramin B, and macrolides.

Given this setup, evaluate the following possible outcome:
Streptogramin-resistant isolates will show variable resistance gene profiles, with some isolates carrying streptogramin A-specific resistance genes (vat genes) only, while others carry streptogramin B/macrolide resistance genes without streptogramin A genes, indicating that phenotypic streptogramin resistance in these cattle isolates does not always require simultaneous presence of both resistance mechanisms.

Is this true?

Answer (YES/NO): NO